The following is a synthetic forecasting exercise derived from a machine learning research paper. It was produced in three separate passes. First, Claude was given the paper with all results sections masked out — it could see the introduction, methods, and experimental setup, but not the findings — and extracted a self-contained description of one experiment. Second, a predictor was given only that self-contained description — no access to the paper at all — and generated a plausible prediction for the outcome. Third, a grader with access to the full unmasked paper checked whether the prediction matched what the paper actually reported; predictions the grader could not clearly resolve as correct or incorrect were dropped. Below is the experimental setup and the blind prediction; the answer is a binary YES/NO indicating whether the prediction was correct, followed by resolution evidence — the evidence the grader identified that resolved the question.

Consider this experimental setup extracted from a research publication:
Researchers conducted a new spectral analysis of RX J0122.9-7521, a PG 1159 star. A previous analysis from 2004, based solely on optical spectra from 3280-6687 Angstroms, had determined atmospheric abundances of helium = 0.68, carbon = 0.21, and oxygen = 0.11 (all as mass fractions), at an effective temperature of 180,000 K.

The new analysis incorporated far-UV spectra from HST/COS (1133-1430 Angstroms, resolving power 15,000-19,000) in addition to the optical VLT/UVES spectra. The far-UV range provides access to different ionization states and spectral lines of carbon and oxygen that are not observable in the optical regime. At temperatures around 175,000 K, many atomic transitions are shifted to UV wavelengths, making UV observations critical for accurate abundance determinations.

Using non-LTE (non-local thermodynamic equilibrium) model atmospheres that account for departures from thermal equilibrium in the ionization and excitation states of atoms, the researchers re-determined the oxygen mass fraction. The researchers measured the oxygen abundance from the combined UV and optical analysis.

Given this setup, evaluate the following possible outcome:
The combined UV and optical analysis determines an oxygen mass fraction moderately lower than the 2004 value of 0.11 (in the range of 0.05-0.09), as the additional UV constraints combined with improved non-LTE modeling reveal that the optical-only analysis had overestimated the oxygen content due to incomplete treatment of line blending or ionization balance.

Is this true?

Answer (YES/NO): NO